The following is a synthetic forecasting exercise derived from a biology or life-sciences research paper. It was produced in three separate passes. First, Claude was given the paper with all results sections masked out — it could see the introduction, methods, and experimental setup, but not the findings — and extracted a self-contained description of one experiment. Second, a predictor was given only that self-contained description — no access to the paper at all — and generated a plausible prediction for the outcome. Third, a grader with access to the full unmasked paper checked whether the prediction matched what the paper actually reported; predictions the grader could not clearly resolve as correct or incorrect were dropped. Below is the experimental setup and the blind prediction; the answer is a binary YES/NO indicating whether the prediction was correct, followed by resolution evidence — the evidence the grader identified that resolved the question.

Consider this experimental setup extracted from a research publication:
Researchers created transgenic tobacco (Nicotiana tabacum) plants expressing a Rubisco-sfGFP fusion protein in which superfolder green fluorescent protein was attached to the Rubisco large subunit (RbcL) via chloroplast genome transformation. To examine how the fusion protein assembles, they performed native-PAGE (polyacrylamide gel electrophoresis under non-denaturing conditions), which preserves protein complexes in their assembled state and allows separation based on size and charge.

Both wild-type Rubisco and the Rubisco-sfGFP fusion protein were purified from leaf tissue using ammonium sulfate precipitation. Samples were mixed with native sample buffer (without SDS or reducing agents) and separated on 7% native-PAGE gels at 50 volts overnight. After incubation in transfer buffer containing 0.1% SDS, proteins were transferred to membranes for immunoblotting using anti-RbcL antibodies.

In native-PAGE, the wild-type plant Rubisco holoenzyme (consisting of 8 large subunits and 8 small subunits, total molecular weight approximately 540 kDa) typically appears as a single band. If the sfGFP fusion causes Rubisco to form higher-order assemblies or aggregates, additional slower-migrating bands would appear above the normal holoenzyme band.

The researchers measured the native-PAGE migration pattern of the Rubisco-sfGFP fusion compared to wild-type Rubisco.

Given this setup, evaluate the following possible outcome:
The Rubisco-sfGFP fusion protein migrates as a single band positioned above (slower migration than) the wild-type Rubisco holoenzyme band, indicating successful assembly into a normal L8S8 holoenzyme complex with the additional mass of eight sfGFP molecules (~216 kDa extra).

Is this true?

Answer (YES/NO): NO